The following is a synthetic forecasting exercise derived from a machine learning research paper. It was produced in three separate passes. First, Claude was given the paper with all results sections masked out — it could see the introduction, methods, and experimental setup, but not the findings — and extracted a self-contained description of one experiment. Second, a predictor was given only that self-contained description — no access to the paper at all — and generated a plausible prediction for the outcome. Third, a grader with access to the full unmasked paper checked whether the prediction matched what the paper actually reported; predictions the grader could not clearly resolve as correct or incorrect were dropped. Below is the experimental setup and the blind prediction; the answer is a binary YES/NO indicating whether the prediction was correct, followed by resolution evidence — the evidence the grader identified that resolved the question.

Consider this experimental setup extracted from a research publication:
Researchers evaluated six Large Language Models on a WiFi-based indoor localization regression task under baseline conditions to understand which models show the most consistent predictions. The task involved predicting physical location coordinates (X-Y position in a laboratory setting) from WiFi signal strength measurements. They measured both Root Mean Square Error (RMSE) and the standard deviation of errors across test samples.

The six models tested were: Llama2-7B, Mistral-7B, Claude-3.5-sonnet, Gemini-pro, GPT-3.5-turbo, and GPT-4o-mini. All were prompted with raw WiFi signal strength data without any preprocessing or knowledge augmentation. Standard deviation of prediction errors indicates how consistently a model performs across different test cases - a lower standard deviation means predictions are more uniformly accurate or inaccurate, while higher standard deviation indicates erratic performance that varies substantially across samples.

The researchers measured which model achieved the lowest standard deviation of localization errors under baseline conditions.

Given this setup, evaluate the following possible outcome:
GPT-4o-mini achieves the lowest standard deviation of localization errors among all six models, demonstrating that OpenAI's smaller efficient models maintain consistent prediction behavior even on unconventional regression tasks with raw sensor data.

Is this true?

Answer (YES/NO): NO